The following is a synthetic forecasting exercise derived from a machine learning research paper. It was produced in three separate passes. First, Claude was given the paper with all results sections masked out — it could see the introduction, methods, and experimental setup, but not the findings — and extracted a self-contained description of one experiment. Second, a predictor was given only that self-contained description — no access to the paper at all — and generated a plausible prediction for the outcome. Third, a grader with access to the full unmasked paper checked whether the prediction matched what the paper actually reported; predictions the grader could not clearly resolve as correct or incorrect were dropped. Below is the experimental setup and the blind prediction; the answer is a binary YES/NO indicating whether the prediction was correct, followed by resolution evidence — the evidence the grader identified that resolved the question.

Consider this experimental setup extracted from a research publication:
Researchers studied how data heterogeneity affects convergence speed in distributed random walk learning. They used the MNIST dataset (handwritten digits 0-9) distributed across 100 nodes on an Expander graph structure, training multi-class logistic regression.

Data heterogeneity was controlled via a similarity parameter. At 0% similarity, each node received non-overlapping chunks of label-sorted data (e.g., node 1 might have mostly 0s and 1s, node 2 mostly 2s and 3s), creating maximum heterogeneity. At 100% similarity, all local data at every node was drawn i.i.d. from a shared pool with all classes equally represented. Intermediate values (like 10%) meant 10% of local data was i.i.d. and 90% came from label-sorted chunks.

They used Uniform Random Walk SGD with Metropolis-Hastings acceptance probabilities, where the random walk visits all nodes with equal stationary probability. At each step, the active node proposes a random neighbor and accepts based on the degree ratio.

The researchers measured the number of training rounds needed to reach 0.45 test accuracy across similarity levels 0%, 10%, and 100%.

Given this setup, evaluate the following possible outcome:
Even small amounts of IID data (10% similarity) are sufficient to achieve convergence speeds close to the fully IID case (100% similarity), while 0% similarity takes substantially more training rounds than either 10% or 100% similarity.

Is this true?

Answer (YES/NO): YES